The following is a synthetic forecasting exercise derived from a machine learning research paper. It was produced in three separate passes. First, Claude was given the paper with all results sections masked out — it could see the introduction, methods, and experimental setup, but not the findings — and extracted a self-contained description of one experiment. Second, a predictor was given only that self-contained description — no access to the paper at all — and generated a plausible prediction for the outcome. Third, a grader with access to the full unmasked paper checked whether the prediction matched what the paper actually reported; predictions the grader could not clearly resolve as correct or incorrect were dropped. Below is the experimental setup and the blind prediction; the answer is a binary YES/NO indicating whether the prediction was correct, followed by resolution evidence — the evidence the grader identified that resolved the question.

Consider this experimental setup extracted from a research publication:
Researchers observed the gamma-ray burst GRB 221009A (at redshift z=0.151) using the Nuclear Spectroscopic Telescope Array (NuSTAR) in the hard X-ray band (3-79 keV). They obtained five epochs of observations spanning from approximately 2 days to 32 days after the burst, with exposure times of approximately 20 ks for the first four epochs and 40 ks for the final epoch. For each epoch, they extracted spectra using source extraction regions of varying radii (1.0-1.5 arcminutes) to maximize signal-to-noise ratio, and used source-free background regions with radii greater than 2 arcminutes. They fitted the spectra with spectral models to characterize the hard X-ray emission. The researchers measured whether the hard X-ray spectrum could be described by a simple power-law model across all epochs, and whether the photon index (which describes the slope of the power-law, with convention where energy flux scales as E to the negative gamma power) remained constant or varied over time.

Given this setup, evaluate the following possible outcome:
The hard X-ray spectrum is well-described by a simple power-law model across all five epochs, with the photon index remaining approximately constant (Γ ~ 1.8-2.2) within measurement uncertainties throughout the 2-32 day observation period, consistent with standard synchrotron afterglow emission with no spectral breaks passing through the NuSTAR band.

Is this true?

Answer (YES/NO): YES